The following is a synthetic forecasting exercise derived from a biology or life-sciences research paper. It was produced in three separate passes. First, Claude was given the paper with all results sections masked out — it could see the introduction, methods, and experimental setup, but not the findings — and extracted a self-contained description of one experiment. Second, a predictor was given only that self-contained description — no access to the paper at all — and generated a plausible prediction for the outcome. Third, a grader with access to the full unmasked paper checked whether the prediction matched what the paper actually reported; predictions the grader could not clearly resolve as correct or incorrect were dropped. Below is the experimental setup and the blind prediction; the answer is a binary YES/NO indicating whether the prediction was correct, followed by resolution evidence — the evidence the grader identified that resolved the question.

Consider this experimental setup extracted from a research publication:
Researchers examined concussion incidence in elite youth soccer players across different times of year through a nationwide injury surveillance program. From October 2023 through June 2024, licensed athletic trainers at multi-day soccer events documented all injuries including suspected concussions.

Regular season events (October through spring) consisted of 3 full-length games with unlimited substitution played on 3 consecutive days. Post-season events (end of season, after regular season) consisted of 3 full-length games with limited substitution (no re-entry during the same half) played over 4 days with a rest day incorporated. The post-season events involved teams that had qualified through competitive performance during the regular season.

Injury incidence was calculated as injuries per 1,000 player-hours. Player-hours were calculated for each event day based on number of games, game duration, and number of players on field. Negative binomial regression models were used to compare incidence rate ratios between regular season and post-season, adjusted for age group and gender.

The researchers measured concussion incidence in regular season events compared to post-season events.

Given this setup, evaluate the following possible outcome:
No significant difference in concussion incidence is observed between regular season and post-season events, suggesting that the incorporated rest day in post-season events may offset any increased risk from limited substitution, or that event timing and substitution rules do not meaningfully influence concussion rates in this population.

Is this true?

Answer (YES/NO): NO